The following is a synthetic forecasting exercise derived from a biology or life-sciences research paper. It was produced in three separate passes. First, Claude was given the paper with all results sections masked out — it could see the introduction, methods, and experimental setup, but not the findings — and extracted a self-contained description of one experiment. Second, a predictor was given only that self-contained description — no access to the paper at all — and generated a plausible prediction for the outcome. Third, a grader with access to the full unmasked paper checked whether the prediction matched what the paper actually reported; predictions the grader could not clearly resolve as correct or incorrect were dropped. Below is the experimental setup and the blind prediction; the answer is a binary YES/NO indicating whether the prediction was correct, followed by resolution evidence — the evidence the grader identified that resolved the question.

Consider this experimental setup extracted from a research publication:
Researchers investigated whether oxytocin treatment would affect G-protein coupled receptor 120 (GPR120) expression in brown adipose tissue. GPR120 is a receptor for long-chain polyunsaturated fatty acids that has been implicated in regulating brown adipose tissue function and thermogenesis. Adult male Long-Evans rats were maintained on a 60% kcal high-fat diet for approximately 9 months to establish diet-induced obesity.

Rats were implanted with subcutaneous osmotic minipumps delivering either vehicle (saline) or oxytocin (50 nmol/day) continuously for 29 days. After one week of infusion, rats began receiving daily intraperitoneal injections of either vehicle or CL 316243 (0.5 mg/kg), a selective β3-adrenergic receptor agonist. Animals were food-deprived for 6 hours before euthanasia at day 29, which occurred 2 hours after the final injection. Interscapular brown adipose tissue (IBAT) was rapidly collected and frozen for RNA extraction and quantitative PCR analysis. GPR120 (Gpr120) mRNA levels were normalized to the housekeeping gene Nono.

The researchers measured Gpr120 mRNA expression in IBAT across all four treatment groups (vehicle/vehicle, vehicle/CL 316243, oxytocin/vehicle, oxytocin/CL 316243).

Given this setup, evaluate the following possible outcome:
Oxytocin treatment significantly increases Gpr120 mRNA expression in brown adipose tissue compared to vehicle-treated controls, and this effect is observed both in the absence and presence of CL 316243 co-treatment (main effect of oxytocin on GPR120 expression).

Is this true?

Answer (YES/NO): NO